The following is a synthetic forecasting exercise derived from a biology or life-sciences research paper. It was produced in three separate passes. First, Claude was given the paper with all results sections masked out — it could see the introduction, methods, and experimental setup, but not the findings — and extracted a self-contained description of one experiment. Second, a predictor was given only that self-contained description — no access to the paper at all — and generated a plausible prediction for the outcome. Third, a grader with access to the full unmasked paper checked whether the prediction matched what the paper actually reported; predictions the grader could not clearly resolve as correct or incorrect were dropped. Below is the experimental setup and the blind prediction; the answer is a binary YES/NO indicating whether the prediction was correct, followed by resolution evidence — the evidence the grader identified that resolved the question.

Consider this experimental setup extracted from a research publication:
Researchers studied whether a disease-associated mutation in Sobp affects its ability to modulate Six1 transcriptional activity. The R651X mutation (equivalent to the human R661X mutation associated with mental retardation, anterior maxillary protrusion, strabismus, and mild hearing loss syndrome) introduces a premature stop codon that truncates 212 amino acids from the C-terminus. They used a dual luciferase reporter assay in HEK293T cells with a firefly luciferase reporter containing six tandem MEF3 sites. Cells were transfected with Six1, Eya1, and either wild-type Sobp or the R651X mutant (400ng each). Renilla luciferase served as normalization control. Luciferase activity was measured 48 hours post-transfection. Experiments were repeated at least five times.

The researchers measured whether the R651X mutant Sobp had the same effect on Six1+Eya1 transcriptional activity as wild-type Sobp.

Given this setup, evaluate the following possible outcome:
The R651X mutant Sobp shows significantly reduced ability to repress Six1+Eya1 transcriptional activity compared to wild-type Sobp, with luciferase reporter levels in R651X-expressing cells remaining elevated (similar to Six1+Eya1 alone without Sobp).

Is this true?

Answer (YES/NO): NO